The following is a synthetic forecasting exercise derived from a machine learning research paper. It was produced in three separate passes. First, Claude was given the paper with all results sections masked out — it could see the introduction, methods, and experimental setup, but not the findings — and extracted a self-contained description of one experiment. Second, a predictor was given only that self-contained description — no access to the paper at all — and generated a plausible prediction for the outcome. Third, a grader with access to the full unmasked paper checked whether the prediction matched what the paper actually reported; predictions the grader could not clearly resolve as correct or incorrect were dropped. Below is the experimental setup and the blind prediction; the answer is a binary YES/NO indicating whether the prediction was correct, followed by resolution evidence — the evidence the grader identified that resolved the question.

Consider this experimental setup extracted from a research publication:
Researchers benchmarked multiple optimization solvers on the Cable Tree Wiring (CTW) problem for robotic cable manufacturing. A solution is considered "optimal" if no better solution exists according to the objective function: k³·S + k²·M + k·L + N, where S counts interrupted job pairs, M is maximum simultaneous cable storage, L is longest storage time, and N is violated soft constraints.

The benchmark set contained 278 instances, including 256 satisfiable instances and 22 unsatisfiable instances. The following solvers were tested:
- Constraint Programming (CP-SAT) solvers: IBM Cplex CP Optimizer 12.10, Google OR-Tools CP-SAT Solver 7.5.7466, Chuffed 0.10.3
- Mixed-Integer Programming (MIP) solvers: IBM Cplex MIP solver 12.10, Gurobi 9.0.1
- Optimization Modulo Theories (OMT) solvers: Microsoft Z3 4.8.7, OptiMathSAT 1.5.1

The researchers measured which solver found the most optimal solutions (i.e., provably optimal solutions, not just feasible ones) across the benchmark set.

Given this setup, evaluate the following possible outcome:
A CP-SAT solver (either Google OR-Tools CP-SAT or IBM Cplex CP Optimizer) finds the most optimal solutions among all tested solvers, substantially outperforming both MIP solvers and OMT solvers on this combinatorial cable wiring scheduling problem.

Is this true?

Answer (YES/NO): YES